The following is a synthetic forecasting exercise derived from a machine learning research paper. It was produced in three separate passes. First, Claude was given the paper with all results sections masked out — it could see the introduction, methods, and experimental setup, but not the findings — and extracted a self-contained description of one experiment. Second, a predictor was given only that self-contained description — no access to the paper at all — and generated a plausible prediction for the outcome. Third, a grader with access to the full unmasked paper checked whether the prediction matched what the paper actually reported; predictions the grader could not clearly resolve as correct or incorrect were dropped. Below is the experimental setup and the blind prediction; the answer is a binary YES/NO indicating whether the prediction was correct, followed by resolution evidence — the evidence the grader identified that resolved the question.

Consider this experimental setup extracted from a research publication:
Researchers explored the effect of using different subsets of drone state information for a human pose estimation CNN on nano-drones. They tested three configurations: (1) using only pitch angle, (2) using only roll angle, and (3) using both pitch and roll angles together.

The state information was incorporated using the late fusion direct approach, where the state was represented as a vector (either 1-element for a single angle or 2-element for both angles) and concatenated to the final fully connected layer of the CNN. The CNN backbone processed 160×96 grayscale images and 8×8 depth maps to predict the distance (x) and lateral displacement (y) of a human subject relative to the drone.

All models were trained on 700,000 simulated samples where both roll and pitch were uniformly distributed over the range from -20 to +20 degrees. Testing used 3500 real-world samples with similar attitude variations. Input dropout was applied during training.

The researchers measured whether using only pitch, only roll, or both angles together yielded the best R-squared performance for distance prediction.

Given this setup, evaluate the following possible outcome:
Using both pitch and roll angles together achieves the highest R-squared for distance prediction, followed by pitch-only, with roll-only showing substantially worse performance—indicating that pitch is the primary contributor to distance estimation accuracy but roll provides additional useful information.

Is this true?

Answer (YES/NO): NO